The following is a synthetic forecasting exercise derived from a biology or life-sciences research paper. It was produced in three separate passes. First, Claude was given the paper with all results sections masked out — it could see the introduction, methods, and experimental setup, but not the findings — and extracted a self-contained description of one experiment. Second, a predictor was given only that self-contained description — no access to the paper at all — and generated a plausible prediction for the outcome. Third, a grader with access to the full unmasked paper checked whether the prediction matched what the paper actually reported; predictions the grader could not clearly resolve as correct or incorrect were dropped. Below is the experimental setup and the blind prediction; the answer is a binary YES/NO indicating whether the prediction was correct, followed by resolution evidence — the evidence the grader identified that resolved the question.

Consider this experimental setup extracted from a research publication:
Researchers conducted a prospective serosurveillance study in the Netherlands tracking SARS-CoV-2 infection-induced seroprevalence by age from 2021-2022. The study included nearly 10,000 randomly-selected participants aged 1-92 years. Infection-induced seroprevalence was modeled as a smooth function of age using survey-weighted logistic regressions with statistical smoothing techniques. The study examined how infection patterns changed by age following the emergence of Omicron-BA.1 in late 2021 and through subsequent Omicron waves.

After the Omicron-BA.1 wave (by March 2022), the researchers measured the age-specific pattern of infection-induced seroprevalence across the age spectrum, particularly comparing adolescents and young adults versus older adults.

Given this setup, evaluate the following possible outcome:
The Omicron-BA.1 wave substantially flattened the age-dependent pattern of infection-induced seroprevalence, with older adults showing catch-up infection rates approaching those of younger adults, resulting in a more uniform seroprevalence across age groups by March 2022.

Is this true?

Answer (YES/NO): NO